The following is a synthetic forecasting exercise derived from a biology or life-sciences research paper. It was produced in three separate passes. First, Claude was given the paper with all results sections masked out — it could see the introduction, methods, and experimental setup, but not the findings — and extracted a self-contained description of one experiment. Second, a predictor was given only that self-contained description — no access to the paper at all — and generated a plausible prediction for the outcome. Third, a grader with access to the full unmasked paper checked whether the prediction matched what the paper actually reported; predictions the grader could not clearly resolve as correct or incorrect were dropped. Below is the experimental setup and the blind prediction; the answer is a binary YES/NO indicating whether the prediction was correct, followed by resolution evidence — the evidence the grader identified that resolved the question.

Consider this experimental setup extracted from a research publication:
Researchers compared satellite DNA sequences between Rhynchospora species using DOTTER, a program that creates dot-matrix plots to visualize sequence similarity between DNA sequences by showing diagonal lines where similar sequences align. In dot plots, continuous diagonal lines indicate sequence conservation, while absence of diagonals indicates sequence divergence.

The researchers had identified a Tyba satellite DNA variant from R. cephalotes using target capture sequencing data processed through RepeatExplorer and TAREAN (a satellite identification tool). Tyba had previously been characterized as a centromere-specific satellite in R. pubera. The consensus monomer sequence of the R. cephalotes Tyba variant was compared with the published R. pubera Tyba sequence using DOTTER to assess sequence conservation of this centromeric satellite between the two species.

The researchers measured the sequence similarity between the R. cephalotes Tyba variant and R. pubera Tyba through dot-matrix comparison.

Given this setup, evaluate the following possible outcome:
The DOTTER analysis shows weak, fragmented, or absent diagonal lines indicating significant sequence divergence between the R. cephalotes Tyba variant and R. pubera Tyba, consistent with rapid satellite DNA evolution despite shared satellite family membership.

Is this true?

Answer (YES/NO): YES